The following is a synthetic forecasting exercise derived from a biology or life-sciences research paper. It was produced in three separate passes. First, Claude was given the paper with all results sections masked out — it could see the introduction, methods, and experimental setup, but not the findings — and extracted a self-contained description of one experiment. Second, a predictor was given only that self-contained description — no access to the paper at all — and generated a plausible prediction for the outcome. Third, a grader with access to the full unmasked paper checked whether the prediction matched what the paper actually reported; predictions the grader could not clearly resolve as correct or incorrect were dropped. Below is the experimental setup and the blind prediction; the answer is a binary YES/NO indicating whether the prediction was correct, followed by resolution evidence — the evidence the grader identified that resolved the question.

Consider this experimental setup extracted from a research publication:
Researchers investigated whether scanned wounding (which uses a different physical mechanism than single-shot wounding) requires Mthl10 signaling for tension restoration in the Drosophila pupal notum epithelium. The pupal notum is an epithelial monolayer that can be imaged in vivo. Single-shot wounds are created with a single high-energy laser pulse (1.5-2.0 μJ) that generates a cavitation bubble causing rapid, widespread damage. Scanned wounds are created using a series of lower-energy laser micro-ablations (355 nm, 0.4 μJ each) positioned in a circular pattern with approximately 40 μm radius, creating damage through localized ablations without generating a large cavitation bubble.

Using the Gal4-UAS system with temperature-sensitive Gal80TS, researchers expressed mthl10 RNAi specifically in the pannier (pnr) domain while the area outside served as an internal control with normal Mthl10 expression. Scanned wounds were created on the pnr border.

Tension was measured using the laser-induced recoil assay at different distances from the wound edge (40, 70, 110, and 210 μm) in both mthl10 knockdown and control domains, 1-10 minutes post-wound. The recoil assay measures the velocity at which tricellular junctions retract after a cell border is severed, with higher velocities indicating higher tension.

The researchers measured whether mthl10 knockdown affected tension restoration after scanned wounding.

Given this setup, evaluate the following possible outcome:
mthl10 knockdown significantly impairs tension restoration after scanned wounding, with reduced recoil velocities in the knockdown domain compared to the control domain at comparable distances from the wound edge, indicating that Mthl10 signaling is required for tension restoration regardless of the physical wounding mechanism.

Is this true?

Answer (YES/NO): YES